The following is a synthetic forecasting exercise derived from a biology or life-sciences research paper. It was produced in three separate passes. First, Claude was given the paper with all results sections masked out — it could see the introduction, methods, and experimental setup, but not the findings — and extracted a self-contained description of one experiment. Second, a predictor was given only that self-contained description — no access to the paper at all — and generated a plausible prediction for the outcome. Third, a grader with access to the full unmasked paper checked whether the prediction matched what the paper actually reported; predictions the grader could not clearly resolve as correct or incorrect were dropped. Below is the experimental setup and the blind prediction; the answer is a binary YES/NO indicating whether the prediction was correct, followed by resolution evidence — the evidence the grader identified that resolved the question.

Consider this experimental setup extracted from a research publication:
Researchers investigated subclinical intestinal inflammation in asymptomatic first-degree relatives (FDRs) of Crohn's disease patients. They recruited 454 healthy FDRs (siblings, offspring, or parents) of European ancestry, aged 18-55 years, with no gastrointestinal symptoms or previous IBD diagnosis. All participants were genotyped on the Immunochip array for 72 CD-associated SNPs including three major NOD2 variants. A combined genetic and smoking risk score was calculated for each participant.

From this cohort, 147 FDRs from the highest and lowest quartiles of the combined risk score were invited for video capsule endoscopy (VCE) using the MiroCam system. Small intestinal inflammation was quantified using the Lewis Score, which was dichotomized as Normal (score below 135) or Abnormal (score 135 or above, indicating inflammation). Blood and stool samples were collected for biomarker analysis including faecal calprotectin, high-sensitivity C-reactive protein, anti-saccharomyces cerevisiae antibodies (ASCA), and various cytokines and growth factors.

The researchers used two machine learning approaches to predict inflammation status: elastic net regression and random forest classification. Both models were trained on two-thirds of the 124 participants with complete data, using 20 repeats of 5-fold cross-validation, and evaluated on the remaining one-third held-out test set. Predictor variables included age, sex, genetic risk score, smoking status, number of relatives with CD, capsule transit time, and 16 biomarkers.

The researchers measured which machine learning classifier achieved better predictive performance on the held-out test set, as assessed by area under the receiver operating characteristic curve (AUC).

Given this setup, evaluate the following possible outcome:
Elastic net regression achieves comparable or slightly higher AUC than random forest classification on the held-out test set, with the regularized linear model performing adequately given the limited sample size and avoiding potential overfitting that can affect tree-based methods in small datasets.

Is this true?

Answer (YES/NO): NO